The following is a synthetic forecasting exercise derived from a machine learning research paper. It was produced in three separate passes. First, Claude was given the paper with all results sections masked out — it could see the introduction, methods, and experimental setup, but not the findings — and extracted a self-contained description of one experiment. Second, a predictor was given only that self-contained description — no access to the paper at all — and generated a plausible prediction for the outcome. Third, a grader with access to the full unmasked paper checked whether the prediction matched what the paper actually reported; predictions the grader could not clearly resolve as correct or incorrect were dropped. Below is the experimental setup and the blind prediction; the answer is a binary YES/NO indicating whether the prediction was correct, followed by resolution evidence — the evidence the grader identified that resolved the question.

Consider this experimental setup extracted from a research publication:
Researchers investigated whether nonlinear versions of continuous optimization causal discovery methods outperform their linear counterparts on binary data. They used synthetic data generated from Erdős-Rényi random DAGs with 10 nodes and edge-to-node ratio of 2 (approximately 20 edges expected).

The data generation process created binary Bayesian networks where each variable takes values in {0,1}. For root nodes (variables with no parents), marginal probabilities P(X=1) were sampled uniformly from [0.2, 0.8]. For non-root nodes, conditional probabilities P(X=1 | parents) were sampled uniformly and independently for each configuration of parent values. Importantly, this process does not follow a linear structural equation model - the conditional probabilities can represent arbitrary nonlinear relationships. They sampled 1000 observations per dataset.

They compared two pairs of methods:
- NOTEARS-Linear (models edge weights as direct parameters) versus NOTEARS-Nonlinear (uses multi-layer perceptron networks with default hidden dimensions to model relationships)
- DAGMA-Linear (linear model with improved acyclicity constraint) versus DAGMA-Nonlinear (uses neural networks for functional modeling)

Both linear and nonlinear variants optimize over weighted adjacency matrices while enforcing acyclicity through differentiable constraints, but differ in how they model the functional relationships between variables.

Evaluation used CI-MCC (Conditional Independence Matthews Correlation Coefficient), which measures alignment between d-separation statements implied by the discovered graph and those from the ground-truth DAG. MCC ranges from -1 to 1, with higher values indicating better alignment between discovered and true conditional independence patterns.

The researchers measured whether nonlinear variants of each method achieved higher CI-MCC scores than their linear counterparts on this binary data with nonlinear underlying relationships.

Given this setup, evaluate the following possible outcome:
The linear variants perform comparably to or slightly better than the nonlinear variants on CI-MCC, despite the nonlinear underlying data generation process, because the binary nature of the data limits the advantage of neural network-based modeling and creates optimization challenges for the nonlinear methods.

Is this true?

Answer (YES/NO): NO